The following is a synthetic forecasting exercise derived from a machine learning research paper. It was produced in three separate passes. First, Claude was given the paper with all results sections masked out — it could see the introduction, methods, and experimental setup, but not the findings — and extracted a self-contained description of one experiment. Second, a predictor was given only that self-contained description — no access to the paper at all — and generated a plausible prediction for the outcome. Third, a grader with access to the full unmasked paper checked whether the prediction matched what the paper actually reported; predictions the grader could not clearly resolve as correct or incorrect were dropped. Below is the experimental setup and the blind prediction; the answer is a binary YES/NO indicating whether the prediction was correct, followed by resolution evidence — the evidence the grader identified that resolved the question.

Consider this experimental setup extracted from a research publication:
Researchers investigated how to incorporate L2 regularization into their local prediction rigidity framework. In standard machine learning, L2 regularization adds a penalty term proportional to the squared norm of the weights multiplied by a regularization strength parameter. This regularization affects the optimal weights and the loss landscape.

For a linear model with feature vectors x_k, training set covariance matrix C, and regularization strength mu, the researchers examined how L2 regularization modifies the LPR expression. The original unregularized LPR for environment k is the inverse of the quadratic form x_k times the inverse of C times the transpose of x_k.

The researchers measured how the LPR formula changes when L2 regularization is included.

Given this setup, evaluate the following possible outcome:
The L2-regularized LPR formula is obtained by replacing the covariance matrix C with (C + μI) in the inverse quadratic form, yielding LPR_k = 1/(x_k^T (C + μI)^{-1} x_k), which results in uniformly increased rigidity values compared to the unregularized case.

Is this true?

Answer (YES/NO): YES